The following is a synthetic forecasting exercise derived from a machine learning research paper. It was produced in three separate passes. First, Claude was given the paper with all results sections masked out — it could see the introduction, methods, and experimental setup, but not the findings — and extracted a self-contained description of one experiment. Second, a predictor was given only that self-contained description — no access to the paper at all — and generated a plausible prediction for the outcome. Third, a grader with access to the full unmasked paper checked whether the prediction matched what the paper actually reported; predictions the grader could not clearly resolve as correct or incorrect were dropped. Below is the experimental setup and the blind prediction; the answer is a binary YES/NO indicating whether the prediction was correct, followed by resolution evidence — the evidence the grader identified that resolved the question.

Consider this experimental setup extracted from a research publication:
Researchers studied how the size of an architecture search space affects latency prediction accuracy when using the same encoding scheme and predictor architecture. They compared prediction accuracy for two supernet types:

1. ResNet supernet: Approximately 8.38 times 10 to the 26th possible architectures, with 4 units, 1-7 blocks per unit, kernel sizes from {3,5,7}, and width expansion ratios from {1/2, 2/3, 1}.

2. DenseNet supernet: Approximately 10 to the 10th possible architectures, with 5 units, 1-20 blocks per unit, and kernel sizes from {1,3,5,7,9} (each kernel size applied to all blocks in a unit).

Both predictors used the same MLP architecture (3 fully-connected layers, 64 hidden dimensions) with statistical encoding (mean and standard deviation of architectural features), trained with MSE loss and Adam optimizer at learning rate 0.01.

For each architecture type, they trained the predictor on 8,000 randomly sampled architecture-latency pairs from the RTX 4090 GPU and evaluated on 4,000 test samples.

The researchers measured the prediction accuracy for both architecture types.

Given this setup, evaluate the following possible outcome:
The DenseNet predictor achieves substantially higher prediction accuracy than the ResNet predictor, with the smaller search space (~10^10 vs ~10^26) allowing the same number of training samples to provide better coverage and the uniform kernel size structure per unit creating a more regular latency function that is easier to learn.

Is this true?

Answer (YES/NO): NO